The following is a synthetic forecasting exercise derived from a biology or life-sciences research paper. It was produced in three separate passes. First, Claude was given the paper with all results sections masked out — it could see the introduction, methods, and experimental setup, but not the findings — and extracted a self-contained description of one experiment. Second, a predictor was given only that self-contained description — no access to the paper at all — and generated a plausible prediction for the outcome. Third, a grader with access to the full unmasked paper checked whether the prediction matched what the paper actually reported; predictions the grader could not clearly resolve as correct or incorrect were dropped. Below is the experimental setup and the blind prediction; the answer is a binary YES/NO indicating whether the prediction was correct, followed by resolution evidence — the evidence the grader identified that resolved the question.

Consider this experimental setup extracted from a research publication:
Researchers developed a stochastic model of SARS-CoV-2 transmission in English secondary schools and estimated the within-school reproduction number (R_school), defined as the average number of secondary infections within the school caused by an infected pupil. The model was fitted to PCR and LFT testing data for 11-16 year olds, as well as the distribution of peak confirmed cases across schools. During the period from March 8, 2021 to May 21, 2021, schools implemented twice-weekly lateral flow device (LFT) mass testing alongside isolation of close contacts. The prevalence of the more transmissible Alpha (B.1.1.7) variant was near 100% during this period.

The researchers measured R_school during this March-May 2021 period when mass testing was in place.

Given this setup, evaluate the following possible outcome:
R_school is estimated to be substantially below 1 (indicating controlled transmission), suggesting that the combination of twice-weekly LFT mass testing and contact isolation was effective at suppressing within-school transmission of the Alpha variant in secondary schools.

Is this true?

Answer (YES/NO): NO